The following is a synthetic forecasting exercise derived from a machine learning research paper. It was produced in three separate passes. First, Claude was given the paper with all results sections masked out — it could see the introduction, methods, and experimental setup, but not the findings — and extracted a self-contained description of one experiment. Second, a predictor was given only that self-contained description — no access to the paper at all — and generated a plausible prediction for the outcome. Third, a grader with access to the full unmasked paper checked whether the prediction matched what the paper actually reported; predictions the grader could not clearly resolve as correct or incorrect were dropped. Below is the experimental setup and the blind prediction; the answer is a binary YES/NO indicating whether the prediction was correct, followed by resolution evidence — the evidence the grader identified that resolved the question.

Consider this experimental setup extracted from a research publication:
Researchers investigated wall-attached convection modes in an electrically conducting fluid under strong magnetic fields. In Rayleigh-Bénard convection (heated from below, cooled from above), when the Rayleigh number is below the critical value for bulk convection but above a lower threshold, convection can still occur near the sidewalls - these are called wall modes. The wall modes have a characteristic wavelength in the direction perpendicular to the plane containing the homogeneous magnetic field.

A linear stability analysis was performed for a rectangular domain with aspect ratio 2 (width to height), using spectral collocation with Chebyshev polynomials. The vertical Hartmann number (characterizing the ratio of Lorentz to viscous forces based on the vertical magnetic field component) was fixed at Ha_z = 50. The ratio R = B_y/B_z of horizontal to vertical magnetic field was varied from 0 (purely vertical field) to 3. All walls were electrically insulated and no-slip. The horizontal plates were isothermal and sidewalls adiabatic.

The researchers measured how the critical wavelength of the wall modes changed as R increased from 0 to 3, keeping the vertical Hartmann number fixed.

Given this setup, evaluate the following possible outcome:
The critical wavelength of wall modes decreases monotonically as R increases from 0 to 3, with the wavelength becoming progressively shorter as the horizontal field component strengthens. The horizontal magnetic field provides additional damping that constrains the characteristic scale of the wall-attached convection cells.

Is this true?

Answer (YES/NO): NO